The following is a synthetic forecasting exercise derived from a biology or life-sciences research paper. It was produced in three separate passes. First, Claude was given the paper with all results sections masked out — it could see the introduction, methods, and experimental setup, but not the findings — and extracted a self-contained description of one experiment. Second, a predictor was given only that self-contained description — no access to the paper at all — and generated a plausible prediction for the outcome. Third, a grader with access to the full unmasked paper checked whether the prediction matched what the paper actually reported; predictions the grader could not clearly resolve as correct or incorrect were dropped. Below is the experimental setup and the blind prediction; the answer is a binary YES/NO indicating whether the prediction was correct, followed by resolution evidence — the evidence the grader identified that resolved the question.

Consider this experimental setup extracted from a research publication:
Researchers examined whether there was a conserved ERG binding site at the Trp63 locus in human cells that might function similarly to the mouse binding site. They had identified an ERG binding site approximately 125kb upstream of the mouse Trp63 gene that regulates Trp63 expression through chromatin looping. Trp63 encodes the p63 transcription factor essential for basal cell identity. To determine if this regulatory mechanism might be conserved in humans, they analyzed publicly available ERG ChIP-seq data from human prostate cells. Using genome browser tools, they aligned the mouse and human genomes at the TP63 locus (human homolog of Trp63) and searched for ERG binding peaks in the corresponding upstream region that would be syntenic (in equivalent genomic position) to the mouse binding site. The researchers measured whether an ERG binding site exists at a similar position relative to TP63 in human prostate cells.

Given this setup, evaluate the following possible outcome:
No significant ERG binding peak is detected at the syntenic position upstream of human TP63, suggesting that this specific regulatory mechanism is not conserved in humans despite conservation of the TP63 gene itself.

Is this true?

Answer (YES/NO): NO